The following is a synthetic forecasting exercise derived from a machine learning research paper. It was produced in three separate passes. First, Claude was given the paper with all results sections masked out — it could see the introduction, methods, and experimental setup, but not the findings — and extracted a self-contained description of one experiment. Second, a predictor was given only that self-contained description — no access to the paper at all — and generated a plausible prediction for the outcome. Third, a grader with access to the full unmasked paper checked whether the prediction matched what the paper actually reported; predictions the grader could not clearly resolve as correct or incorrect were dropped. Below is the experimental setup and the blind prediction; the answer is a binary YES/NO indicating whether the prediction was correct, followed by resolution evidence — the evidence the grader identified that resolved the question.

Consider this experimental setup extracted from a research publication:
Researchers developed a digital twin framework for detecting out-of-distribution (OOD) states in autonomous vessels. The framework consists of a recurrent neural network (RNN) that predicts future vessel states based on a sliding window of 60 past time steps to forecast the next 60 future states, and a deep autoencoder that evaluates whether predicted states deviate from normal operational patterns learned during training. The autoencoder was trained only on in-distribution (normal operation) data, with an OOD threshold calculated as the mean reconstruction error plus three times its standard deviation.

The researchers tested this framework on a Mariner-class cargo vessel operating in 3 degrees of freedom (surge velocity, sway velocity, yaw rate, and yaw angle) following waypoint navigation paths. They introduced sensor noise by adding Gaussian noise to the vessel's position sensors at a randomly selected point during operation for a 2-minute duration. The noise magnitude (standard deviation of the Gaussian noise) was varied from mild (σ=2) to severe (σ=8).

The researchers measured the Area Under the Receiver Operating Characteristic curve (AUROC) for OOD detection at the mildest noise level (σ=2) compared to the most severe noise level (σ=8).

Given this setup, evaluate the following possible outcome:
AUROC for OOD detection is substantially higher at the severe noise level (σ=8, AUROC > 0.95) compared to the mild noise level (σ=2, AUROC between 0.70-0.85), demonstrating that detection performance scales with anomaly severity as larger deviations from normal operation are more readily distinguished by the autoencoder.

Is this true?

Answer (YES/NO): NO